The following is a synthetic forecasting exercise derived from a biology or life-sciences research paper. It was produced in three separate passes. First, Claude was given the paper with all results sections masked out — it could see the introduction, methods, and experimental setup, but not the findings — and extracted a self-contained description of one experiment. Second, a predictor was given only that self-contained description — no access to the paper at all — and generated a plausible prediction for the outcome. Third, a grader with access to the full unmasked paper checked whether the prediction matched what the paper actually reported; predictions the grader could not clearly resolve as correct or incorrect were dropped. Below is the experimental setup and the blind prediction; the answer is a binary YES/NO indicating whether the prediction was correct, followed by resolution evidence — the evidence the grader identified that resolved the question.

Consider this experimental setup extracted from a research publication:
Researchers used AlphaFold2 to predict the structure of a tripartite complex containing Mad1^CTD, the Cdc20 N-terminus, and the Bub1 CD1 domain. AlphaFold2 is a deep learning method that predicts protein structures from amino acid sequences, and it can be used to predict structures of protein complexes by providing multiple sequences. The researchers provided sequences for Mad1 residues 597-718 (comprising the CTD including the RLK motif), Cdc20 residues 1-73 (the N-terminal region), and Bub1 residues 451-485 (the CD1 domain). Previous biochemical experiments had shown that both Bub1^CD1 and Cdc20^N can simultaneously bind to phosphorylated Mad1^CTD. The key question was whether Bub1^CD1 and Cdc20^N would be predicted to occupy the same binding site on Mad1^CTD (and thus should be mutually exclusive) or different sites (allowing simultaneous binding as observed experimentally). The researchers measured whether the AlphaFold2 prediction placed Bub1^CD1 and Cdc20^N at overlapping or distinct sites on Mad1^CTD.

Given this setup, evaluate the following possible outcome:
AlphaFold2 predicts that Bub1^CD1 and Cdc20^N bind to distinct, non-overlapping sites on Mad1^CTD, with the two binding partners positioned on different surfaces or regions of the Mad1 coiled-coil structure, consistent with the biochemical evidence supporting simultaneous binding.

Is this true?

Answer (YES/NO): NO